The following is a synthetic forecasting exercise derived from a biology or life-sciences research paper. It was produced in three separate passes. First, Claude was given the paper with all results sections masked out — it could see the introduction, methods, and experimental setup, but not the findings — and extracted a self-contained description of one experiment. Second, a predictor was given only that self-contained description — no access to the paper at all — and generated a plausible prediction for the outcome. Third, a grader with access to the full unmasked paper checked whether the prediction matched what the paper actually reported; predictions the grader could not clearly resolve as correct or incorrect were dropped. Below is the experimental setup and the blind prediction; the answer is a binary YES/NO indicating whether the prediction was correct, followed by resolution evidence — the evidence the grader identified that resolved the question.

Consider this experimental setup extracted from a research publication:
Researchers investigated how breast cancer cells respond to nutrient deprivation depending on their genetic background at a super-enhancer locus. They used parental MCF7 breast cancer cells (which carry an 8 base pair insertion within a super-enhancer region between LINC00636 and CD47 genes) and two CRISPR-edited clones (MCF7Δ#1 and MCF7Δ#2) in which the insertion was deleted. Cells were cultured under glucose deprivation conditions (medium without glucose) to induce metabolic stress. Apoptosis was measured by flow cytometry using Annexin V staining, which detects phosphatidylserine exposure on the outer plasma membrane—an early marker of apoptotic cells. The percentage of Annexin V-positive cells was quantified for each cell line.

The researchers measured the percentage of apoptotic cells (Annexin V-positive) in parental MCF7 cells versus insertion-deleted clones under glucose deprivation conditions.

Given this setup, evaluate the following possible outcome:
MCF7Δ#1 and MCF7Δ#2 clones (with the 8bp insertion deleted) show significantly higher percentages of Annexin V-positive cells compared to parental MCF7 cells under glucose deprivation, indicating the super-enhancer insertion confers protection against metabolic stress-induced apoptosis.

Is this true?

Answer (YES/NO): NO